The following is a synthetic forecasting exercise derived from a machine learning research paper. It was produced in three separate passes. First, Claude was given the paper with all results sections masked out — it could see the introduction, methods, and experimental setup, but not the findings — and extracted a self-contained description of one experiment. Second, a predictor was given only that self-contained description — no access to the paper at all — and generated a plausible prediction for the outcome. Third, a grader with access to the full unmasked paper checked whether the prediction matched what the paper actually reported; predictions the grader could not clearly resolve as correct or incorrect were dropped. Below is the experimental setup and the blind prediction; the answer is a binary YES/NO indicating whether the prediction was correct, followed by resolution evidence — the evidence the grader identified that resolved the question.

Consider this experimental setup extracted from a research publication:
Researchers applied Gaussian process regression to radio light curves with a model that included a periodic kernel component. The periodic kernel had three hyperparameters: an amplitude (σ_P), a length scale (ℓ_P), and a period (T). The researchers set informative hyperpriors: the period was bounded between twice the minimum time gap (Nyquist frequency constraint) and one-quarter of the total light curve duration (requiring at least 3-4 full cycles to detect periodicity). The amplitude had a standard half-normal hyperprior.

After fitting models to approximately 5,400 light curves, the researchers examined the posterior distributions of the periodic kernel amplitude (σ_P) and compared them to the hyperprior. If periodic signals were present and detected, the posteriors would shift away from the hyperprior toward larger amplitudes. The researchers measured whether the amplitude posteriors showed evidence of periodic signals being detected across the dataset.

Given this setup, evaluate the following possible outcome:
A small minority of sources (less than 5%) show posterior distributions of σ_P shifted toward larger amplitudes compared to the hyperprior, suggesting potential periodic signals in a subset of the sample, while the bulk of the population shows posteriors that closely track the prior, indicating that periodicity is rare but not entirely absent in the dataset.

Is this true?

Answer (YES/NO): NO